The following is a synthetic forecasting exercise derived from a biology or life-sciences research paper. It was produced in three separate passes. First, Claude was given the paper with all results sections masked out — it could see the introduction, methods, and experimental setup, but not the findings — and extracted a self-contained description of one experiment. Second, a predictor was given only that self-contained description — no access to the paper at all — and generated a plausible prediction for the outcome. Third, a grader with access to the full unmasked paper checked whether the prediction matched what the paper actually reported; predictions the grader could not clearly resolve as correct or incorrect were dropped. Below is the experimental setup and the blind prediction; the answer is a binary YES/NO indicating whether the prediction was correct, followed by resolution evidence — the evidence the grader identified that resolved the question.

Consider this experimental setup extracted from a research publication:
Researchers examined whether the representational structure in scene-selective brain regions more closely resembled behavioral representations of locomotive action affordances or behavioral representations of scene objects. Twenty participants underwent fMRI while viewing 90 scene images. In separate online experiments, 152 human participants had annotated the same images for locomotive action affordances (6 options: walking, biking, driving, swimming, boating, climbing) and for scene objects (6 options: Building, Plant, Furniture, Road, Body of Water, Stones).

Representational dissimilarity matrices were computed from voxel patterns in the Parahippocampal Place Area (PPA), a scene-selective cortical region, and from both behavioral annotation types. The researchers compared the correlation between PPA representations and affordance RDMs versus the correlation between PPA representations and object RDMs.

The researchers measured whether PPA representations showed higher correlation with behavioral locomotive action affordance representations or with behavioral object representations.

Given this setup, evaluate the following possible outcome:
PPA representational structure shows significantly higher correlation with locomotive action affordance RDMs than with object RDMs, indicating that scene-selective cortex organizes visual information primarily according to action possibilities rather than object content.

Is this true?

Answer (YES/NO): YES